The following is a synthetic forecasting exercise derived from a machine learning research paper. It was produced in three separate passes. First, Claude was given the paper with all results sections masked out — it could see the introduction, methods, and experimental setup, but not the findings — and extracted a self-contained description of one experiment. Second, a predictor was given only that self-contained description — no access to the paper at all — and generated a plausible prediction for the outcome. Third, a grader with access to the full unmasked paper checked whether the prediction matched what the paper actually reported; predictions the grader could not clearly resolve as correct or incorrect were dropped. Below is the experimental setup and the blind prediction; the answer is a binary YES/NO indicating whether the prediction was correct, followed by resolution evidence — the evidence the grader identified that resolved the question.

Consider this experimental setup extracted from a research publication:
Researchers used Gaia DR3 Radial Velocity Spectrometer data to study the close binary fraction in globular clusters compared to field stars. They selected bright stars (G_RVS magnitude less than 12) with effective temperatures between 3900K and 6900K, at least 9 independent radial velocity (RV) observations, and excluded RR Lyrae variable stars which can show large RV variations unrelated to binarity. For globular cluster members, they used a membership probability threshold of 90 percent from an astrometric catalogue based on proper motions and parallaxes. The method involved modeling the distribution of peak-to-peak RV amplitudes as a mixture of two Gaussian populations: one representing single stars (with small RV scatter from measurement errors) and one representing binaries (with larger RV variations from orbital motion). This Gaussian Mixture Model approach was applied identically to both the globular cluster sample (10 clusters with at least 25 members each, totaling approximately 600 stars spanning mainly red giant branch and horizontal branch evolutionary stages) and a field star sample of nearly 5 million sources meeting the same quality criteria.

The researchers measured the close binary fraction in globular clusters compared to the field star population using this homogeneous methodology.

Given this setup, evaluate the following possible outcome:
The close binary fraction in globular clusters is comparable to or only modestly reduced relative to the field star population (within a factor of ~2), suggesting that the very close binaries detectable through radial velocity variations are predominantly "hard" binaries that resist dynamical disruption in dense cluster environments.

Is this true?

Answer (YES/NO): NO